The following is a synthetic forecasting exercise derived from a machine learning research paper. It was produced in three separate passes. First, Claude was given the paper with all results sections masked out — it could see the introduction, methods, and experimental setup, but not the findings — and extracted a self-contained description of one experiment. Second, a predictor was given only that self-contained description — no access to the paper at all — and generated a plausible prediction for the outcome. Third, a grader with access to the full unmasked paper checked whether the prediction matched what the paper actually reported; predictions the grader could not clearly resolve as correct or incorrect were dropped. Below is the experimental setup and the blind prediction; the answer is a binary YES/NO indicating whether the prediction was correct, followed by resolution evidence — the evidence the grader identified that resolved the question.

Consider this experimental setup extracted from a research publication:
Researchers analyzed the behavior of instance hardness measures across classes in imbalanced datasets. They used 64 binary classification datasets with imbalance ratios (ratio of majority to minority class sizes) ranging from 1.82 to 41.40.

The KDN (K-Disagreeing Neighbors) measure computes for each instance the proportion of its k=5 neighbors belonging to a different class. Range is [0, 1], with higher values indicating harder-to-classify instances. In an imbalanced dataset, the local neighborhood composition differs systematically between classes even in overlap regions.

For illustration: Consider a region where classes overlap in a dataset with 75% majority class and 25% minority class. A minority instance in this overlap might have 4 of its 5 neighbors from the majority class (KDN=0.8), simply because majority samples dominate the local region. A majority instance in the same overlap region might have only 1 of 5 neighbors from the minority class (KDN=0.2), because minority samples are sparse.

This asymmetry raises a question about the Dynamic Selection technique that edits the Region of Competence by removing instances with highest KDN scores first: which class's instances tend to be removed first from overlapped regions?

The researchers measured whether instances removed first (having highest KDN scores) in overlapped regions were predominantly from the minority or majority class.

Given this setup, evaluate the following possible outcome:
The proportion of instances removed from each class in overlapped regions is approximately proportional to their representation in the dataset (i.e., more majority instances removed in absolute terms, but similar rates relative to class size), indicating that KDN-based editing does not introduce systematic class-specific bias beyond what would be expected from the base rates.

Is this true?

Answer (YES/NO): NO